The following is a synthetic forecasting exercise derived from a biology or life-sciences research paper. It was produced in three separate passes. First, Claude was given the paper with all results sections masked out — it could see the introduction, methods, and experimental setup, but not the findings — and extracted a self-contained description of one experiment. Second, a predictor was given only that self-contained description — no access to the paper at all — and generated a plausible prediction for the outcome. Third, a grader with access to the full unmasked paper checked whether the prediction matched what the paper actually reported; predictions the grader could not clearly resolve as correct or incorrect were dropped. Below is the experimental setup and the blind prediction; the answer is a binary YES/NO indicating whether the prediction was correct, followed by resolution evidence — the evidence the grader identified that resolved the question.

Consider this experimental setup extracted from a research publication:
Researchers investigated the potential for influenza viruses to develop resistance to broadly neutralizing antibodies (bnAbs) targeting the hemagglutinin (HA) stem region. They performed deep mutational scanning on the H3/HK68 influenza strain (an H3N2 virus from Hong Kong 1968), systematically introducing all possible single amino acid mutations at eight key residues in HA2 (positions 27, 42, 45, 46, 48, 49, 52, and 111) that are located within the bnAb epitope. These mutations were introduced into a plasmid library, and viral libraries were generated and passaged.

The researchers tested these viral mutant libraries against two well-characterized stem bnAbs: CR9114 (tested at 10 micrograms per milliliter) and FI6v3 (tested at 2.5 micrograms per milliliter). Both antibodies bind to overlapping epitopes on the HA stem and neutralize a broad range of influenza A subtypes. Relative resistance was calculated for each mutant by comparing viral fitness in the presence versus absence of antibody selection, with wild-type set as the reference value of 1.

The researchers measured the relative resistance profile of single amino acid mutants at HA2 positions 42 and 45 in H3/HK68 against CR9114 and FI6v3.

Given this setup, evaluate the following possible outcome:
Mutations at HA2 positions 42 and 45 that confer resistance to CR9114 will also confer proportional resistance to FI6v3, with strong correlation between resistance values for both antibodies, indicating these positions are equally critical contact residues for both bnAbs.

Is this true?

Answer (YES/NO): YES